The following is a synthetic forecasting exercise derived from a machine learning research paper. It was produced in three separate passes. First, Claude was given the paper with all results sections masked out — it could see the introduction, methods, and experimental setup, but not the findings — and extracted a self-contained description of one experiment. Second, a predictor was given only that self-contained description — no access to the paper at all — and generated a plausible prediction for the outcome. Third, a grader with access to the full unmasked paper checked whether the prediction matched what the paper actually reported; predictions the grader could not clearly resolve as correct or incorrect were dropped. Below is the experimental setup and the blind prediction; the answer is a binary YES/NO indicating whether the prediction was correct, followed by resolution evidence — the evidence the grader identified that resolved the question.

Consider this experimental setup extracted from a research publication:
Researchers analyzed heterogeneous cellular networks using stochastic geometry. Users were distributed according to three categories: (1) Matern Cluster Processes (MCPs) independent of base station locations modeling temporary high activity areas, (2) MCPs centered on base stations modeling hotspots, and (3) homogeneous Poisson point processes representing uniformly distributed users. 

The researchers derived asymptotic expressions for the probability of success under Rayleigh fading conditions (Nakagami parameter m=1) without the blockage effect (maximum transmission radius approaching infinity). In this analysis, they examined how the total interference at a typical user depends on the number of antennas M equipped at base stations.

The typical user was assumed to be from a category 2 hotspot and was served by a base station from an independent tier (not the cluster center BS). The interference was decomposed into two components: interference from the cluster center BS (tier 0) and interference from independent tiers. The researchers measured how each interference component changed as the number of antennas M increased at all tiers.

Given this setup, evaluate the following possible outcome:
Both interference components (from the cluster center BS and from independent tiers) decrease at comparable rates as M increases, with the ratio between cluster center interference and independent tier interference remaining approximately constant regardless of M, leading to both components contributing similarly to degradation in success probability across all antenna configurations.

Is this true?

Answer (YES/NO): NO